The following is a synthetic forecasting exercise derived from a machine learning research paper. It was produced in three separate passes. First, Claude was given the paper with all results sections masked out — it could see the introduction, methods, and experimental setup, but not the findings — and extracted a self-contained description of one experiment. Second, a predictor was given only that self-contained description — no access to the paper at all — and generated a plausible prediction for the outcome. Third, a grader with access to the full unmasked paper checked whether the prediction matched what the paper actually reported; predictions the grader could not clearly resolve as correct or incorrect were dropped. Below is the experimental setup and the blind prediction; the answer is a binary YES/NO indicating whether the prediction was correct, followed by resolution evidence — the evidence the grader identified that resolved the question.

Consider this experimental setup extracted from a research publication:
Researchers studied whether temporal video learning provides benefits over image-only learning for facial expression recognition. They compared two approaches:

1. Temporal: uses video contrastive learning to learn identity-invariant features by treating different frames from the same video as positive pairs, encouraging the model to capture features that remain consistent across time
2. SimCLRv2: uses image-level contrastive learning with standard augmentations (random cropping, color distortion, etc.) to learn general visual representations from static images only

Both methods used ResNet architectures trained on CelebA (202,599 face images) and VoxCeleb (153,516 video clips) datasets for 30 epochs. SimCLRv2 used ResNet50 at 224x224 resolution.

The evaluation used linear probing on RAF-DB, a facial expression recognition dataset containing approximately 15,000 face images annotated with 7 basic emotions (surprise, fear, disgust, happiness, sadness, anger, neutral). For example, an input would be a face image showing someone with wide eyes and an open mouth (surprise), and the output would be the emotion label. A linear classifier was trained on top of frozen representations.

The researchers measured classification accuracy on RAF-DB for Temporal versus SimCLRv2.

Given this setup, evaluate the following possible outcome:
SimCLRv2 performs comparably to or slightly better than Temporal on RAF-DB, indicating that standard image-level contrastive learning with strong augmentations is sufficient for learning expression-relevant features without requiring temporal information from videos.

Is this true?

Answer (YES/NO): NO